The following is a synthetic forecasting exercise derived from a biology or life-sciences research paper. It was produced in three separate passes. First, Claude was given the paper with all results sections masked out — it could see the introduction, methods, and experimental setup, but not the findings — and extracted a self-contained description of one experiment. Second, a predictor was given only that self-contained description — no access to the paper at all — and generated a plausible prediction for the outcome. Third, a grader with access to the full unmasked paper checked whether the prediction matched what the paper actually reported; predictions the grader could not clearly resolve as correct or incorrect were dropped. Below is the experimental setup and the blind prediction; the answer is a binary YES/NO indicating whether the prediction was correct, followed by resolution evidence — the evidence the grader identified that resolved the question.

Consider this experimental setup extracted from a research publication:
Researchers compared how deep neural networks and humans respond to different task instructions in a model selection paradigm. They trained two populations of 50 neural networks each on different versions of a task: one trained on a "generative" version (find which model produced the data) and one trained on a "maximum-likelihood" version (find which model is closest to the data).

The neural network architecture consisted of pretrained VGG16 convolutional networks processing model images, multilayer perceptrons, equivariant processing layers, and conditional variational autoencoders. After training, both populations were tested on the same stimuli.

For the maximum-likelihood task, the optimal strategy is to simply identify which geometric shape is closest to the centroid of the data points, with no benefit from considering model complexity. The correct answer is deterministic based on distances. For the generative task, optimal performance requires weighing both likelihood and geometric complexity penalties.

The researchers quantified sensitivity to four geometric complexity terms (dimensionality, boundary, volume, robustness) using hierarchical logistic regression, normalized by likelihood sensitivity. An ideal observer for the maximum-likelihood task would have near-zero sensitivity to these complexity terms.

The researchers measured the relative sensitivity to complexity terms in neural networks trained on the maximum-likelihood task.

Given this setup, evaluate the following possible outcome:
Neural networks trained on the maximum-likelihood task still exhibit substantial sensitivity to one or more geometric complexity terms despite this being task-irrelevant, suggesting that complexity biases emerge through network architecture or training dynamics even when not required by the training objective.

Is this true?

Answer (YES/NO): NO